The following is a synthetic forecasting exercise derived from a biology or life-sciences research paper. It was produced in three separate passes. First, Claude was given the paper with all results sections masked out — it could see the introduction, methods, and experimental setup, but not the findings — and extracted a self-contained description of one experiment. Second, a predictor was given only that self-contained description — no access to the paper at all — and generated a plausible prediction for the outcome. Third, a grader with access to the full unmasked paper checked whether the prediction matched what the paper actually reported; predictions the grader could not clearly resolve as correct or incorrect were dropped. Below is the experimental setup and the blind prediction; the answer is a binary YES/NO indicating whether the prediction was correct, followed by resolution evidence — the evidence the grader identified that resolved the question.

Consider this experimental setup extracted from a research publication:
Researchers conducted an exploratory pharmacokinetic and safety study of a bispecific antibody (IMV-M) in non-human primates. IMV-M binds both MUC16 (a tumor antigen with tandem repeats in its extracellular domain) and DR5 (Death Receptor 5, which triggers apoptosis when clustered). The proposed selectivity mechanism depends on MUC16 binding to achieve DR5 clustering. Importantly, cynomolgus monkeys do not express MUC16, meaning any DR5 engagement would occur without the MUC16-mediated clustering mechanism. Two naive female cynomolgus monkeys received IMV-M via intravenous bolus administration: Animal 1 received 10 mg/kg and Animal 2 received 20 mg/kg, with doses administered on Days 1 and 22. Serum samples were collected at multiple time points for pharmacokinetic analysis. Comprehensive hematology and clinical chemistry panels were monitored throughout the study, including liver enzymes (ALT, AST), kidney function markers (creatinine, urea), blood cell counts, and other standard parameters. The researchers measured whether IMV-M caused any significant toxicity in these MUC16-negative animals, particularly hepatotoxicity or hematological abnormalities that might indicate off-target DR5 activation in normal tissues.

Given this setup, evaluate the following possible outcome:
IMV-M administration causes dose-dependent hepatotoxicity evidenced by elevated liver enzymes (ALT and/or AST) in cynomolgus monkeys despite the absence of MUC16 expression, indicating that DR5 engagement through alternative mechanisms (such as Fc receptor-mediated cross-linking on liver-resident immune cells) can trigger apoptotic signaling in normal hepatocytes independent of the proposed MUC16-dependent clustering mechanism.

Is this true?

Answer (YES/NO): NO